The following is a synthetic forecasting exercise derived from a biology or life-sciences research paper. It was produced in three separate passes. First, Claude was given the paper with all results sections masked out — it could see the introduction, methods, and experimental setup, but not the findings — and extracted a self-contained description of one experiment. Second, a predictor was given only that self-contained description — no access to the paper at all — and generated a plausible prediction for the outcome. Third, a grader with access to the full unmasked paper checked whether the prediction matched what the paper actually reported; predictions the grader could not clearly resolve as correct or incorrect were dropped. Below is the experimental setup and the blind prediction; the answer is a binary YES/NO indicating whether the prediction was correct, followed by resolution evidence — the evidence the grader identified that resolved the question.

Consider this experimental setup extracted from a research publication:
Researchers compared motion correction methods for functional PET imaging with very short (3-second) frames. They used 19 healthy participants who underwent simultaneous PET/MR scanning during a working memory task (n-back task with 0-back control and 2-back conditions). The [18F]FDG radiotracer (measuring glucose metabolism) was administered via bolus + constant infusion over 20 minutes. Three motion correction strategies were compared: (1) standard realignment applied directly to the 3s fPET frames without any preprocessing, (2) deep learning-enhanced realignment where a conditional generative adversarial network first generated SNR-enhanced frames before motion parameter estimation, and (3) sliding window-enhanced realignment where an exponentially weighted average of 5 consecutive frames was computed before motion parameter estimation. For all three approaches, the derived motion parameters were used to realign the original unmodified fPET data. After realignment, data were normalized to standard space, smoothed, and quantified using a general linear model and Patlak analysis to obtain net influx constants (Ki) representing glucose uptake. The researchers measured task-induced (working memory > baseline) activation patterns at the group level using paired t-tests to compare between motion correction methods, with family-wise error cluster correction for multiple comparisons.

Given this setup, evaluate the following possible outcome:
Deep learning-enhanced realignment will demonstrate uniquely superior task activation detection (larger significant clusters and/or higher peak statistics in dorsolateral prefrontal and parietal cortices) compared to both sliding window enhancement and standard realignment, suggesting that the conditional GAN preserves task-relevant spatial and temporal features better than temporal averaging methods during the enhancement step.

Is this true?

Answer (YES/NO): NO